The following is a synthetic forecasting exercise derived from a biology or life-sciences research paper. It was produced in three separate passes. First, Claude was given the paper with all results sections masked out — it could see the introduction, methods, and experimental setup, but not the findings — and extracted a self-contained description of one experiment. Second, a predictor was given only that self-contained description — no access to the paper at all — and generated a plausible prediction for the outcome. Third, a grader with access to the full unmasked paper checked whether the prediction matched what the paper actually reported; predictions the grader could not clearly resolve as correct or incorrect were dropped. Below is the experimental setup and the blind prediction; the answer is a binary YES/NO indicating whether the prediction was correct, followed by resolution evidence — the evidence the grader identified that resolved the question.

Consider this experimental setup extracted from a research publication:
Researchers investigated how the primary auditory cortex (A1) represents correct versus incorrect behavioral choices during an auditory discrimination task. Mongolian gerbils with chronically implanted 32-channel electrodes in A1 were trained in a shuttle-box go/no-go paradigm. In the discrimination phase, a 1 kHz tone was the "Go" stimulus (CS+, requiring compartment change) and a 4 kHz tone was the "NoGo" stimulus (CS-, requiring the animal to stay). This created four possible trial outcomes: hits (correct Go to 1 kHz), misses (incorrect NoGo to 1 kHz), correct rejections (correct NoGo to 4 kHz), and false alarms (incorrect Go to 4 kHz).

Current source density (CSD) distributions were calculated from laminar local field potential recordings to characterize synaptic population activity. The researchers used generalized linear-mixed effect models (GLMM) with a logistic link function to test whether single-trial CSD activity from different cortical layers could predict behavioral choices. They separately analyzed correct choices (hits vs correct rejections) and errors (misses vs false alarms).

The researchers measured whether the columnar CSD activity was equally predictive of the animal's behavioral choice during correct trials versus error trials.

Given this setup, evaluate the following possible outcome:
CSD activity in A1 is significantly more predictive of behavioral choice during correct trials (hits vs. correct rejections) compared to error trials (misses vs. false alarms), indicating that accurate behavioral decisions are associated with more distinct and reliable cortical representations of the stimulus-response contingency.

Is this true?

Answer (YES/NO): YES